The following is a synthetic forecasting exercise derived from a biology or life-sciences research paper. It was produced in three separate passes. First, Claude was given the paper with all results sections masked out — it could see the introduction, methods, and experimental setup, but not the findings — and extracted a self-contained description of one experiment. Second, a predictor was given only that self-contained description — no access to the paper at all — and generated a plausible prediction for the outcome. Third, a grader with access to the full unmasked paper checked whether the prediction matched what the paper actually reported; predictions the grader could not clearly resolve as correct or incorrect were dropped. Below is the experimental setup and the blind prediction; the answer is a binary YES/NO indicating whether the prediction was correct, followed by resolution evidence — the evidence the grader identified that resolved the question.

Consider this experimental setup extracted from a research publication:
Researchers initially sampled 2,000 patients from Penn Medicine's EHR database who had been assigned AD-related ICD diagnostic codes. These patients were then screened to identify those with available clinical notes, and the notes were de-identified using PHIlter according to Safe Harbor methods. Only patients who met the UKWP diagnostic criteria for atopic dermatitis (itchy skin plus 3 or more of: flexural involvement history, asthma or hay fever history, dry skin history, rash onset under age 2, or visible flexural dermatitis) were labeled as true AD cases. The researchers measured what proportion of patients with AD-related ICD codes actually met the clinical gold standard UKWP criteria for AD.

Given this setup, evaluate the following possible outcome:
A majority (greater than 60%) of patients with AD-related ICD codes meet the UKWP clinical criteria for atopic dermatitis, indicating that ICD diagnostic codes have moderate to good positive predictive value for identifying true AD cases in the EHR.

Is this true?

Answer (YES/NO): NO